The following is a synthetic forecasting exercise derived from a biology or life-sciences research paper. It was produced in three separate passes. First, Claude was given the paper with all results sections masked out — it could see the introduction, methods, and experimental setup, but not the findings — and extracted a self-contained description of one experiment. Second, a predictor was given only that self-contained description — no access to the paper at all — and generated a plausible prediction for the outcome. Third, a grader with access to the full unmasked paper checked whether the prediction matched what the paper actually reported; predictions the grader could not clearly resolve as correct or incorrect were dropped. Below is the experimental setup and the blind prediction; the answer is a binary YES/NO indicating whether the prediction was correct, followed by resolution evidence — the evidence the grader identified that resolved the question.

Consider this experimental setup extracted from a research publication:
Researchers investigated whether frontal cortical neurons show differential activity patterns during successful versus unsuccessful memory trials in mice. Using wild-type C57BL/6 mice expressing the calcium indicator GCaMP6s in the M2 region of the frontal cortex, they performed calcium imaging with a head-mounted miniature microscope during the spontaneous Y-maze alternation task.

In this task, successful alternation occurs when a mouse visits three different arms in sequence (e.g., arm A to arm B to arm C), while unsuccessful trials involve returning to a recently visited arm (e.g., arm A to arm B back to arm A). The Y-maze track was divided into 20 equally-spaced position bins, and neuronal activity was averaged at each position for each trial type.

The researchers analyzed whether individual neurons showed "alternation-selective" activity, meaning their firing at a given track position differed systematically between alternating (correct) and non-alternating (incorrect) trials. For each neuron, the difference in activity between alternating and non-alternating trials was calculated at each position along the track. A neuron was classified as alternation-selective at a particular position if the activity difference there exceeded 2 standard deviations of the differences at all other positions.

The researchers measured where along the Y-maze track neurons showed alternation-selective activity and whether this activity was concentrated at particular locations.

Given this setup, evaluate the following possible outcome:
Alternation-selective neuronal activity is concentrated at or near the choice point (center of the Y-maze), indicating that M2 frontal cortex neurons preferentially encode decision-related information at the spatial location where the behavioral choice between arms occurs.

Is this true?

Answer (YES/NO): YES